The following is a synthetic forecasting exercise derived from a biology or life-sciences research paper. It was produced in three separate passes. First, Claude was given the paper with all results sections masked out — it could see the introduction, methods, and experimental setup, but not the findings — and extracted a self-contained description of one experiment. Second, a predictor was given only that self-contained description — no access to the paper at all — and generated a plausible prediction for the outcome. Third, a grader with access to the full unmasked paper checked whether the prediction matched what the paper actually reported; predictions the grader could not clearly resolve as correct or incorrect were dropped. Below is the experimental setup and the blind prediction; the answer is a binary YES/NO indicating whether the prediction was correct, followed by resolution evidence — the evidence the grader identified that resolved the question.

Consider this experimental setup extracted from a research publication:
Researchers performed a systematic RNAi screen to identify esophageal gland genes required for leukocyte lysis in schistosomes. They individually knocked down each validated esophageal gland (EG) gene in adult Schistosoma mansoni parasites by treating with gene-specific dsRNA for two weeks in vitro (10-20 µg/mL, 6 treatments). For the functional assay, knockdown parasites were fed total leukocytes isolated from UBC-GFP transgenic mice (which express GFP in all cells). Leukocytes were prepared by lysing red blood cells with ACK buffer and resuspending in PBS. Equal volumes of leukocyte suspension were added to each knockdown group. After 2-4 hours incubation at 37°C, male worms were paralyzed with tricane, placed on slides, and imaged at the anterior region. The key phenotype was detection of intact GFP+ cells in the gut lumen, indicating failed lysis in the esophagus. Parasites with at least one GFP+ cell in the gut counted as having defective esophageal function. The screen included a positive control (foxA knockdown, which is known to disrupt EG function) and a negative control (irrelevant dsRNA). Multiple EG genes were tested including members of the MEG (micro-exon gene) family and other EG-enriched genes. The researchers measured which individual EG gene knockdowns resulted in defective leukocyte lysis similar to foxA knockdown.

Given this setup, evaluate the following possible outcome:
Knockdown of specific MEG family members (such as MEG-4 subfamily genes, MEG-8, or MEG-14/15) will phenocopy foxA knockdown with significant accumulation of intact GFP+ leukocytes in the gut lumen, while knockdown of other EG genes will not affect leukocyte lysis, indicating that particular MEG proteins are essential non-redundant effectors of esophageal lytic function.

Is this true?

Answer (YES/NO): NO